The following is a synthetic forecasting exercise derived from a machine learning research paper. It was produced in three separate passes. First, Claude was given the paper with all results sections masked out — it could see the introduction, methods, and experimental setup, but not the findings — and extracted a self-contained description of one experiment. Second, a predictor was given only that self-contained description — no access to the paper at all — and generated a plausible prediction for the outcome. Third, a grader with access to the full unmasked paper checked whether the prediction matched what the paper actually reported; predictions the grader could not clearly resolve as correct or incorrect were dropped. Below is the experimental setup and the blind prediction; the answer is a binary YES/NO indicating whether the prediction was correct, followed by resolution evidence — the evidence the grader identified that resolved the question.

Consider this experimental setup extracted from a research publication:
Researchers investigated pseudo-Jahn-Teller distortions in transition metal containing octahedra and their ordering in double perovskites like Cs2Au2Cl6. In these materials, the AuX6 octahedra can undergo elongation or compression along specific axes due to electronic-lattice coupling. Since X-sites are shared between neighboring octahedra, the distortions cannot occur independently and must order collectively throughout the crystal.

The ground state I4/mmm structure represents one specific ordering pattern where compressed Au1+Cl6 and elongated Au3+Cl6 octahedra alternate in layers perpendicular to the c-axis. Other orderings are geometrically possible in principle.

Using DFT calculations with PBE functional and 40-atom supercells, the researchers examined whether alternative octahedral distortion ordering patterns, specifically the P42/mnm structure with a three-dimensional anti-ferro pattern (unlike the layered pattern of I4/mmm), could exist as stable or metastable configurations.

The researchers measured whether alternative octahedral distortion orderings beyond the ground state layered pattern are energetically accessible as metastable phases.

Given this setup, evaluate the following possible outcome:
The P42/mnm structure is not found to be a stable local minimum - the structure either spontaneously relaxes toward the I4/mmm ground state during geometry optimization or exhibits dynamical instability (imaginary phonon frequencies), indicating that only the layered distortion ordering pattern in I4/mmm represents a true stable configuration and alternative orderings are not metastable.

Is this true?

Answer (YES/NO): NO